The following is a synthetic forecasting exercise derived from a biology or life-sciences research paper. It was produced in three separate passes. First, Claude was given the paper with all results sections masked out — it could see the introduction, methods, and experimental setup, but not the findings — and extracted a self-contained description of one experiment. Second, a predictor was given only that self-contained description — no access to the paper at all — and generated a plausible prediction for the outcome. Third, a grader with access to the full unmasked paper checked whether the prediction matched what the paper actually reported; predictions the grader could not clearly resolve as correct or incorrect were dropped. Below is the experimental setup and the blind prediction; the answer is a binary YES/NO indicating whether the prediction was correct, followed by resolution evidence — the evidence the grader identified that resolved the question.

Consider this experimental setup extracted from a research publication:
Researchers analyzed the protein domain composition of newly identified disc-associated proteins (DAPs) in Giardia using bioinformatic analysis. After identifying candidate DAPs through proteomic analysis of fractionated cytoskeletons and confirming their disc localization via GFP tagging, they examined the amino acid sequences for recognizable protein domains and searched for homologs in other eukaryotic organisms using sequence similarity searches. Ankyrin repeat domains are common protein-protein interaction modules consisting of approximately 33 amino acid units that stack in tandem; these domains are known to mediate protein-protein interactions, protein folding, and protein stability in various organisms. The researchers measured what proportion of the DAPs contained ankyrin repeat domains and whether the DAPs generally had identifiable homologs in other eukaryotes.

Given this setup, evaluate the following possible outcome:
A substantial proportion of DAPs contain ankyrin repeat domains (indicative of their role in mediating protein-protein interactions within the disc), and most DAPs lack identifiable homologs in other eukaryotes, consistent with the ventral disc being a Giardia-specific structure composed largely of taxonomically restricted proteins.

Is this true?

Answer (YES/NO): YES